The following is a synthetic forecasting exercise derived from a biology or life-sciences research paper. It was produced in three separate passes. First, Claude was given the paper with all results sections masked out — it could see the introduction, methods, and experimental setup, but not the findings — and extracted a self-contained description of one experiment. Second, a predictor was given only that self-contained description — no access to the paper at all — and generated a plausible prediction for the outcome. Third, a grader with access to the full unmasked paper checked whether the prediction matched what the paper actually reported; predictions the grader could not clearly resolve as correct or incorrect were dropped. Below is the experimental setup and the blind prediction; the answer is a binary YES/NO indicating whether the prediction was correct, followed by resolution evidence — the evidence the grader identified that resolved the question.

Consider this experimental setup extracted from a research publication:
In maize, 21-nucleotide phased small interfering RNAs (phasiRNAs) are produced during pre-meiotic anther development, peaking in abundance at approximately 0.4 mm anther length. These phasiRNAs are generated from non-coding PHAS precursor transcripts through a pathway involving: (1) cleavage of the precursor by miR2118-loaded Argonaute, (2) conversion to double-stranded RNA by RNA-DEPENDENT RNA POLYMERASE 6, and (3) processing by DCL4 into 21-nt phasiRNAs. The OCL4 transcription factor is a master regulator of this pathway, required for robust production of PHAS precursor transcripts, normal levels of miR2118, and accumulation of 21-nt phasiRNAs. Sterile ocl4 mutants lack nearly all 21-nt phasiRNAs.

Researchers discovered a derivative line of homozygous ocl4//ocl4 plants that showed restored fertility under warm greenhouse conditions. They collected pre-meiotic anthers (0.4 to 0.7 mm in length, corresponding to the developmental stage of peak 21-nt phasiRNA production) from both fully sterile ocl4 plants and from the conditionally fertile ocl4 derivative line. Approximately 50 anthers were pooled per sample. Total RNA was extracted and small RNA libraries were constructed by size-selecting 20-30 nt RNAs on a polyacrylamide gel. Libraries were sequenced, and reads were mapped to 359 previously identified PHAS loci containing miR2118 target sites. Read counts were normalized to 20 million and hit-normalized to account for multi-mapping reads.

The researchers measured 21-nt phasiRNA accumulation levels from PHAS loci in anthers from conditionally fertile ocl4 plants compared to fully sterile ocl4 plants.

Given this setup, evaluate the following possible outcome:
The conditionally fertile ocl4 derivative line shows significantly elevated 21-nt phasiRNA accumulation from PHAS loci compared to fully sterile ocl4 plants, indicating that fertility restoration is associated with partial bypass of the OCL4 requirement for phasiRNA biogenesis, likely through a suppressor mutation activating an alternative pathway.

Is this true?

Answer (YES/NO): NO